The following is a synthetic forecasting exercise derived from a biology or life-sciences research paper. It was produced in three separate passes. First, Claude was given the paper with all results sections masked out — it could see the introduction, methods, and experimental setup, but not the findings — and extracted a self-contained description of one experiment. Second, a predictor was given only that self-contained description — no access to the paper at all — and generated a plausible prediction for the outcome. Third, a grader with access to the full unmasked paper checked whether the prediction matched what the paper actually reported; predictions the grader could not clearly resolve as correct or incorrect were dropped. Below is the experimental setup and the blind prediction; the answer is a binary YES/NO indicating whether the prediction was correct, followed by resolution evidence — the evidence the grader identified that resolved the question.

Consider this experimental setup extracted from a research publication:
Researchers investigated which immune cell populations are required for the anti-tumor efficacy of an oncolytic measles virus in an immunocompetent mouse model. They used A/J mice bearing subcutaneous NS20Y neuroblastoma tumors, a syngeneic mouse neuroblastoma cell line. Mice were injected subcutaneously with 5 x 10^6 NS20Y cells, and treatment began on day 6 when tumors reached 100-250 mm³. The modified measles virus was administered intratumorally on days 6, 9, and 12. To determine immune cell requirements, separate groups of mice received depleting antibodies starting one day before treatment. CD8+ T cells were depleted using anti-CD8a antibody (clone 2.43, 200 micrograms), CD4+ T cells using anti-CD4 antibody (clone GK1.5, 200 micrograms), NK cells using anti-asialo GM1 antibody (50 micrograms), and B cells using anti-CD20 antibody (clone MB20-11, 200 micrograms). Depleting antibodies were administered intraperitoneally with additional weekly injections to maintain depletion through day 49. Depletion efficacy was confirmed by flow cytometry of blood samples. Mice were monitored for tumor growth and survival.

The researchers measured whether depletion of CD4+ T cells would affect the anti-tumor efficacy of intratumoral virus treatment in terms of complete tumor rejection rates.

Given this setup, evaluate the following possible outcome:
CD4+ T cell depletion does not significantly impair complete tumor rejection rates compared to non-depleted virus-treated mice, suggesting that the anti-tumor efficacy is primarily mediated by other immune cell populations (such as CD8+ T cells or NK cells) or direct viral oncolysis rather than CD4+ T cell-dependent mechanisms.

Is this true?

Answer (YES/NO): NO